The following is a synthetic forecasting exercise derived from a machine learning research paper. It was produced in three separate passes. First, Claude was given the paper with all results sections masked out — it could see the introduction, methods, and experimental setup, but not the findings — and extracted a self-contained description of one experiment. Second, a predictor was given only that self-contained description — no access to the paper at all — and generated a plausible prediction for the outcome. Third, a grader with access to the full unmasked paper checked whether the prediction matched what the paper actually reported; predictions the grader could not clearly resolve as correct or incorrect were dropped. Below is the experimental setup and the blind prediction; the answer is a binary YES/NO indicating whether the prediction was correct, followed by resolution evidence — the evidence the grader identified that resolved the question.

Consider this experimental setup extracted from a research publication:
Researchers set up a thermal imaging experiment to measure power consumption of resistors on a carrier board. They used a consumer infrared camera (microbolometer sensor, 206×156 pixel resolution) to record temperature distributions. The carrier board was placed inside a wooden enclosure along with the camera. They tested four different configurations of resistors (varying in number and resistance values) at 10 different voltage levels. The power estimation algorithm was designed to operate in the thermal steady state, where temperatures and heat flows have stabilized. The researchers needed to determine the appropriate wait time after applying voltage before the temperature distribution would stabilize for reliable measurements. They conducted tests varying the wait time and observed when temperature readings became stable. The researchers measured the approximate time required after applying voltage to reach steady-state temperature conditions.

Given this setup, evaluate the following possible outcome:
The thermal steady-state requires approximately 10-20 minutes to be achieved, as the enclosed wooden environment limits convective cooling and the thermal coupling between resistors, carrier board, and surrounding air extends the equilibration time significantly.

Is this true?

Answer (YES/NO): NO